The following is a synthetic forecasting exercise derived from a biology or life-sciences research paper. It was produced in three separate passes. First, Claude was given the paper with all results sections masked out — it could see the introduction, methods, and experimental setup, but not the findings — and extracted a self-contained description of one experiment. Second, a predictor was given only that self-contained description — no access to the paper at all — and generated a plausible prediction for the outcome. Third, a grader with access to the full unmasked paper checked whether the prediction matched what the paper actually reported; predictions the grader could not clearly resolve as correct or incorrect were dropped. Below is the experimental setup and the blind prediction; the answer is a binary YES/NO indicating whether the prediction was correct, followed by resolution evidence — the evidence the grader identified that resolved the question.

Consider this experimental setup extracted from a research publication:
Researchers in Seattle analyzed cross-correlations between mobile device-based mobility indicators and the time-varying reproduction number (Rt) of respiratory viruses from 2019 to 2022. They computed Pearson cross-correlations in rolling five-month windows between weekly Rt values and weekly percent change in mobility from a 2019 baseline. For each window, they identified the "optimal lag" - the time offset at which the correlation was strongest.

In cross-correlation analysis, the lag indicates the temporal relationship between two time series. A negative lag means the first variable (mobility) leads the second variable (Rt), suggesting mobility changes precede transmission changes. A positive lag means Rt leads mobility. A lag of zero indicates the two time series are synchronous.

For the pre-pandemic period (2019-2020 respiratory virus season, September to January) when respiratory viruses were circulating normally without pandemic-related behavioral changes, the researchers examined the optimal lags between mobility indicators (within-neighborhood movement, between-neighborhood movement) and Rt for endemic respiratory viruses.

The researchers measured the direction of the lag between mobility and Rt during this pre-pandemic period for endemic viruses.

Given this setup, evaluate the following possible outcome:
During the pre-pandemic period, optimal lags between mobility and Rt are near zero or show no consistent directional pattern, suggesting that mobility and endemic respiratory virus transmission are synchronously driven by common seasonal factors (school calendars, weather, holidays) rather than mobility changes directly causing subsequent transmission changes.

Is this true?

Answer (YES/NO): NO